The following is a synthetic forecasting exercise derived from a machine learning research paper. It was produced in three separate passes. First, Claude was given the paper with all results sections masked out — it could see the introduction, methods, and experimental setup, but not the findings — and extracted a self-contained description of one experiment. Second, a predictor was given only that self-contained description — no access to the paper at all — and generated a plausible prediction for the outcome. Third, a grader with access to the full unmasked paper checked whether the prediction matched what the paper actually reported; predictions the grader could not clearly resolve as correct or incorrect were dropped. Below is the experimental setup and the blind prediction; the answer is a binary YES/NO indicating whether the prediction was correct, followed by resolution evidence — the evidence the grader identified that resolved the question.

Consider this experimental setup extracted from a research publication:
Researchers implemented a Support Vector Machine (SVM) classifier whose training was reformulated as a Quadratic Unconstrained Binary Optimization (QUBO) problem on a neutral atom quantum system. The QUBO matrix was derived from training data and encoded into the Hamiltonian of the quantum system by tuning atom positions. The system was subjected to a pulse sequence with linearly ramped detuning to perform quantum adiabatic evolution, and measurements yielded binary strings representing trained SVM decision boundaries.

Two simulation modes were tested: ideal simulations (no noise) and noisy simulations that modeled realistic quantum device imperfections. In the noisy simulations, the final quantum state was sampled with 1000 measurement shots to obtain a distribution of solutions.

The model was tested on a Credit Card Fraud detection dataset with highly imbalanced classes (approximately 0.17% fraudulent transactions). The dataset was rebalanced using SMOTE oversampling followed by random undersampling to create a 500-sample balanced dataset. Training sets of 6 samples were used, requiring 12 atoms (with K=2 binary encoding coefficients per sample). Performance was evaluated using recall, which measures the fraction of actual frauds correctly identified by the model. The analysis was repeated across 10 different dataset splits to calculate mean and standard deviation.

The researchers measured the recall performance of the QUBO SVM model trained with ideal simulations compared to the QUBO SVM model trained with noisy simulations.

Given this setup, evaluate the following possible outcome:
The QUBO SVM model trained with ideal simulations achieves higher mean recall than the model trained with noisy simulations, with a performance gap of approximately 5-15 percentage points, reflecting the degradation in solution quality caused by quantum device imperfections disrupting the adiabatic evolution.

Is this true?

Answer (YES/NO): NO